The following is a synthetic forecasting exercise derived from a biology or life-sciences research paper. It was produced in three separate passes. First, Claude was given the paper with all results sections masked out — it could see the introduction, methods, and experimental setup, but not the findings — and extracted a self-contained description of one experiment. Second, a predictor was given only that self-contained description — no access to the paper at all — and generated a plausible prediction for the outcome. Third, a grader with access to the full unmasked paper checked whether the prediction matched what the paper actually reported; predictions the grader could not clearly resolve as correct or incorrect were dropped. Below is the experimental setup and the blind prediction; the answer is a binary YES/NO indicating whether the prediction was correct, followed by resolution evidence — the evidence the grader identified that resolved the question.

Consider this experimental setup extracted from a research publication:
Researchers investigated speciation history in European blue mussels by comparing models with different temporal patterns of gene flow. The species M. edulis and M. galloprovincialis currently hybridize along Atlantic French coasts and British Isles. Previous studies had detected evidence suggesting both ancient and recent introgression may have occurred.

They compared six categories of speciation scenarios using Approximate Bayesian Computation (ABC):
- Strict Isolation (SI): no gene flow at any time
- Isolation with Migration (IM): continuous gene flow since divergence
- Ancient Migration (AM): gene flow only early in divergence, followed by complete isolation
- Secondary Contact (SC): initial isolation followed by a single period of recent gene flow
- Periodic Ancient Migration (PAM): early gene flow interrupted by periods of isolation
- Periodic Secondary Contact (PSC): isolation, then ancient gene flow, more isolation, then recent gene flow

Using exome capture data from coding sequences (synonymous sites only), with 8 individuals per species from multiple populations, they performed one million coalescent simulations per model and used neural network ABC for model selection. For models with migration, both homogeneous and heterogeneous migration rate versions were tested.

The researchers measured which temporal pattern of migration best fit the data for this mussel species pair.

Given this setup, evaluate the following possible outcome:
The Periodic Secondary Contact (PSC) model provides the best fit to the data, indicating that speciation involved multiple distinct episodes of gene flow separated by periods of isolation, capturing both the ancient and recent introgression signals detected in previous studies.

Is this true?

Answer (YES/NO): YES